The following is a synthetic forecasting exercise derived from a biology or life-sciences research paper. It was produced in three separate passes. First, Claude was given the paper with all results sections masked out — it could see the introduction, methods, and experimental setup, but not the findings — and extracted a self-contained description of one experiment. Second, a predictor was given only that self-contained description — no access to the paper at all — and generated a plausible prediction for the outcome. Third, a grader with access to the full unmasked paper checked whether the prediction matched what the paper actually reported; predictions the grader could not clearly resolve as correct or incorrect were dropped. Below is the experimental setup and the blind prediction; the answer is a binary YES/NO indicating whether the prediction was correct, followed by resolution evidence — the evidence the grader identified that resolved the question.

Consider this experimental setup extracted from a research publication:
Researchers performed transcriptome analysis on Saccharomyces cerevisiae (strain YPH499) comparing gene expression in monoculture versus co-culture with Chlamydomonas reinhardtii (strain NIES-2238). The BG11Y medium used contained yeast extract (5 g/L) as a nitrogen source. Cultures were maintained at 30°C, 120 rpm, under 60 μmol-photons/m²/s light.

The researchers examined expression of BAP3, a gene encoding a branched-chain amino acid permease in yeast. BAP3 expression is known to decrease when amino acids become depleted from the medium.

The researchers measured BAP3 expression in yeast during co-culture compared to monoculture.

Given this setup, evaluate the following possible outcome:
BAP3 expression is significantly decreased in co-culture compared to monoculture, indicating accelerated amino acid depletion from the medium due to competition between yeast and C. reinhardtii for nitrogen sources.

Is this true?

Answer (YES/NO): YES